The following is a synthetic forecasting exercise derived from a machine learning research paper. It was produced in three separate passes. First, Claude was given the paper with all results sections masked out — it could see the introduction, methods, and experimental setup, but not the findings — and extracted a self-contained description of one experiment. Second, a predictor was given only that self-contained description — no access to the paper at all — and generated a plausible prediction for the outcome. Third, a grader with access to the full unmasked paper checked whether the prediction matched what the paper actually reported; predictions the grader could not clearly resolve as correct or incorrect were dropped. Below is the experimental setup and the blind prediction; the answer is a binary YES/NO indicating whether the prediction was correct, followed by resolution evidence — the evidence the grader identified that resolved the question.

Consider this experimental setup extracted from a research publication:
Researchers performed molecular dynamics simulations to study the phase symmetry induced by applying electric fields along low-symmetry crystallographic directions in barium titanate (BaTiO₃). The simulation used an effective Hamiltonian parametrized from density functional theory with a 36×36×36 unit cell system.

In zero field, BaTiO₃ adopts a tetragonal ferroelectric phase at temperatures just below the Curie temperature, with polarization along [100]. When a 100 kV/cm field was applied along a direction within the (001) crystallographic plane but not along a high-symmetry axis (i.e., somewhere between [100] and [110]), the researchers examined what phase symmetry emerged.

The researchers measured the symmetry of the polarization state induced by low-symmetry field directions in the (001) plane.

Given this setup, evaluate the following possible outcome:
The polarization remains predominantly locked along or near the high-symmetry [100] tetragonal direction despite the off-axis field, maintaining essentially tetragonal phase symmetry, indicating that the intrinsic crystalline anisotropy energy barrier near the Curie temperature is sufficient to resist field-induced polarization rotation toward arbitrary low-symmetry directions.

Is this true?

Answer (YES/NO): NO